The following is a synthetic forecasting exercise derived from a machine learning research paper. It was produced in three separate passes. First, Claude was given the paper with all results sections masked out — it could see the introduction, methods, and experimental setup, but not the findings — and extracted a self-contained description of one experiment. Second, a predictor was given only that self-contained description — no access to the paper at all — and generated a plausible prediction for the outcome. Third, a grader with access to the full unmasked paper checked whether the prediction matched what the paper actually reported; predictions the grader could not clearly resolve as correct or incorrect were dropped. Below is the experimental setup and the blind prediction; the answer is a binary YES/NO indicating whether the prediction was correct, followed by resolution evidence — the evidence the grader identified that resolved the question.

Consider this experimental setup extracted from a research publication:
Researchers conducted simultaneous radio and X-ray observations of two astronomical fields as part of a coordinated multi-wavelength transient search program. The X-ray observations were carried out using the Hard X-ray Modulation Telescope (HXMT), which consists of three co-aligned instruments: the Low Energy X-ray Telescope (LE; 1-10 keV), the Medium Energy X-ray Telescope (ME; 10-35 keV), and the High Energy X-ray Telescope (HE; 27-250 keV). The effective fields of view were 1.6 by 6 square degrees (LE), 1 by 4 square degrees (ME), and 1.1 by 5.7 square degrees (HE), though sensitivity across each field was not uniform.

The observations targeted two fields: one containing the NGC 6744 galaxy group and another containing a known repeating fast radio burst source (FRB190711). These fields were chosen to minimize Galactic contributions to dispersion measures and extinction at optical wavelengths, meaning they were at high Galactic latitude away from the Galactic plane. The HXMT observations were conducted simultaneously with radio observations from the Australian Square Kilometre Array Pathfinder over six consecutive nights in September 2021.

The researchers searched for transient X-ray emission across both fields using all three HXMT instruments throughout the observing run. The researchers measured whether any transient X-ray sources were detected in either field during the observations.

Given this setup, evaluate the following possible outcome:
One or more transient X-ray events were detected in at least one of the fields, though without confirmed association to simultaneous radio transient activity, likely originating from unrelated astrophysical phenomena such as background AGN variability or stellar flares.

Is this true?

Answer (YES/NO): NO